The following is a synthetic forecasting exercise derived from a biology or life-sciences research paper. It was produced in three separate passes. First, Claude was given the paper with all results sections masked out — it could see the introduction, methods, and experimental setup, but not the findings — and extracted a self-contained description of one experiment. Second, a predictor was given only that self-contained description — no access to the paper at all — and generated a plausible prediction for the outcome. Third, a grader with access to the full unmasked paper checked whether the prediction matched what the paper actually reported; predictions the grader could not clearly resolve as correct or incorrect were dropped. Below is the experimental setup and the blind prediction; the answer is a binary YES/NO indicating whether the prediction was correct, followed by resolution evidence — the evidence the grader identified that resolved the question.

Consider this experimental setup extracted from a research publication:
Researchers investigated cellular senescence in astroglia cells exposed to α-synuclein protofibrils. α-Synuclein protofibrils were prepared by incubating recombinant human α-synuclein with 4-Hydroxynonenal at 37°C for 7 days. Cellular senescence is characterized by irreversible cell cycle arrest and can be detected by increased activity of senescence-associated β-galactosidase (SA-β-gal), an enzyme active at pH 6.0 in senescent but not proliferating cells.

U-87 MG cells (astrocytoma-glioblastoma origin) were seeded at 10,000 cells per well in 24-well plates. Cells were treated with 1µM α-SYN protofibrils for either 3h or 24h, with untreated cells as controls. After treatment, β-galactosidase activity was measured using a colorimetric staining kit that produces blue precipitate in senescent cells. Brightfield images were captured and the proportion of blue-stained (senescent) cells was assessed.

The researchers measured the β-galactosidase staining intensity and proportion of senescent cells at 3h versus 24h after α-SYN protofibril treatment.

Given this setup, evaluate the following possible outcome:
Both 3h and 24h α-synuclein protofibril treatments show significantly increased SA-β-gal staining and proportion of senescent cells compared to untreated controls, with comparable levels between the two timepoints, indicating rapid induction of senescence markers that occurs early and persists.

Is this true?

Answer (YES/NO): NO